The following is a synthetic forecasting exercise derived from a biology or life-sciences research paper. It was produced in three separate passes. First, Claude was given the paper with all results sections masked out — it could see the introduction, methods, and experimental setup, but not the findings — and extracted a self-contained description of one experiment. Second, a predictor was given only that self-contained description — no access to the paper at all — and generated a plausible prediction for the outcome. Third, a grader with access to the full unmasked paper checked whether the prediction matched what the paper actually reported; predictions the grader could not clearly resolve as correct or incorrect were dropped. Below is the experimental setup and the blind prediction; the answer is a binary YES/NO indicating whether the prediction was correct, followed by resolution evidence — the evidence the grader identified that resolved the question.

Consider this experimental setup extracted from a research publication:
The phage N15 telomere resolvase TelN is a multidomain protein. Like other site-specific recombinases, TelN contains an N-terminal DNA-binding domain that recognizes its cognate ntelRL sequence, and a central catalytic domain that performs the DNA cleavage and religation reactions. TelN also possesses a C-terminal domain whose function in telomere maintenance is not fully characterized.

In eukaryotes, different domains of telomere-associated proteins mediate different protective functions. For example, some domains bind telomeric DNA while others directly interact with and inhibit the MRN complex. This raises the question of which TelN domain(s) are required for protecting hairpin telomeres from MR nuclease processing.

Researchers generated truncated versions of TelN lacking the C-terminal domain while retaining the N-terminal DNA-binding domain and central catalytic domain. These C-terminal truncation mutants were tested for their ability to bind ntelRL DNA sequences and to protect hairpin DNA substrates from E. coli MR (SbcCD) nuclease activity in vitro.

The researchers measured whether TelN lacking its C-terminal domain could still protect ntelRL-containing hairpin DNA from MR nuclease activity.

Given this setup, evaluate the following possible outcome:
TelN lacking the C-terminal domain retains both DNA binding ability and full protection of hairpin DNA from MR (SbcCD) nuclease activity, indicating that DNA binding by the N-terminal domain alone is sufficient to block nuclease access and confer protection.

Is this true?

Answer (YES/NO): NO